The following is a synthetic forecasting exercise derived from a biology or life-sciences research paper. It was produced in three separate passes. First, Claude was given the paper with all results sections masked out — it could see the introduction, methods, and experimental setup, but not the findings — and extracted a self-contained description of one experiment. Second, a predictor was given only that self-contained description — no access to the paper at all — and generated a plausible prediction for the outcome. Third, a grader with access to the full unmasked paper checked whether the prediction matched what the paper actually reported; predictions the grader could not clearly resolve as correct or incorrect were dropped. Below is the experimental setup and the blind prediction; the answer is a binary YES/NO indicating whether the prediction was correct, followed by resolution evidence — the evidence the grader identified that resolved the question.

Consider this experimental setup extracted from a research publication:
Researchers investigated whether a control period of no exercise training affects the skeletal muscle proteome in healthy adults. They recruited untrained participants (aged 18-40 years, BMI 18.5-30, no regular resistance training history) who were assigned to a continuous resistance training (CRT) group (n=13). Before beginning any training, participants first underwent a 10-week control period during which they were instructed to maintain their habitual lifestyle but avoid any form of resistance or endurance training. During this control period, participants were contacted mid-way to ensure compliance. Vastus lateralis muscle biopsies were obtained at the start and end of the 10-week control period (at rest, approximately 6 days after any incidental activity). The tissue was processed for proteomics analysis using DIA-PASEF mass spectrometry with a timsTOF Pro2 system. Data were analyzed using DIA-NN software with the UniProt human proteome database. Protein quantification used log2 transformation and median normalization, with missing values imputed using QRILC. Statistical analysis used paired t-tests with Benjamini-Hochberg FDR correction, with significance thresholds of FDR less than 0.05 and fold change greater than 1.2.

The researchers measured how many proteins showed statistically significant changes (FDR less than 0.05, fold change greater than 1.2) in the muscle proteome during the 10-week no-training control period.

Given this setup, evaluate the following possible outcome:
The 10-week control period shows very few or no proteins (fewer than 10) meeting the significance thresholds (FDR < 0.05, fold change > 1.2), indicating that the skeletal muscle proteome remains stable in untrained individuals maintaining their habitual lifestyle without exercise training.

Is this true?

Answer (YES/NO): YES